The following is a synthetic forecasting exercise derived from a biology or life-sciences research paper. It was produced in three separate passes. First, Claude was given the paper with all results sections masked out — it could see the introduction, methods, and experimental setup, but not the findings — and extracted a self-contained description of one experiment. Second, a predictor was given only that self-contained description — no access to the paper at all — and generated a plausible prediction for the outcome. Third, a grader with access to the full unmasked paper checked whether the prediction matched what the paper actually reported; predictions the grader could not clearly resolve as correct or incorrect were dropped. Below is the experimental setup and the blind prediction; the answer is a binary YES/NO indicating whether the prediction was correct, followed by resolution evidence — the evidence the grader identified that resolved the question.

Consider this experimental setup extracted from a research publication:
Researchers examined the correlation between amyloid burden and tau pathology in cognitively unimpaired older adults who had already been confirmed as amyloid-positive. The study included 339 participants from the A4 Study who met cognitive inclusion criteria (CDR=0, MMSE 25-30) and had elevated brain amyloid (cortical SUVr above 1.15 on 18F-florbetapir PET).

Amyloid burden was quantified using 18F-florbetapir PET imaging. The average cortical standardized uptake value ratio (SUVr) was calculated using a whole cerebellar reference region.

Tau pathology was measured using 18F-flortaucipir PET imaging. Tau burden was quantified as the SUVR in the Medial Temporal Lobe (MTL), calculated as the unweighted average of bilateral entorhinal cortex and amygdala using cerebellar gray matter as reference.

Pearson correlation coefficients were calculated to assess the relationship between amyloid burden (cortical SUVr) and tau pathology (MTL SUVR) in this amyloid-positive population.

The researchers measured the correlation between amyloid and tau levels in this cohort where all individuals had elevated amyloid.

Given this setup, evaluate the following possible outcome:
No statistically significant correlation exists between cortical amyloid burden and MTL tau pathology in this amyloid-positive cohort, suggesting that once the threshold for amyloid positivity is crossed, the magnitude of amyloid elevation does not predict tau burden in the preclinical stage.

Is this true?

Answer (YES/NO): NO